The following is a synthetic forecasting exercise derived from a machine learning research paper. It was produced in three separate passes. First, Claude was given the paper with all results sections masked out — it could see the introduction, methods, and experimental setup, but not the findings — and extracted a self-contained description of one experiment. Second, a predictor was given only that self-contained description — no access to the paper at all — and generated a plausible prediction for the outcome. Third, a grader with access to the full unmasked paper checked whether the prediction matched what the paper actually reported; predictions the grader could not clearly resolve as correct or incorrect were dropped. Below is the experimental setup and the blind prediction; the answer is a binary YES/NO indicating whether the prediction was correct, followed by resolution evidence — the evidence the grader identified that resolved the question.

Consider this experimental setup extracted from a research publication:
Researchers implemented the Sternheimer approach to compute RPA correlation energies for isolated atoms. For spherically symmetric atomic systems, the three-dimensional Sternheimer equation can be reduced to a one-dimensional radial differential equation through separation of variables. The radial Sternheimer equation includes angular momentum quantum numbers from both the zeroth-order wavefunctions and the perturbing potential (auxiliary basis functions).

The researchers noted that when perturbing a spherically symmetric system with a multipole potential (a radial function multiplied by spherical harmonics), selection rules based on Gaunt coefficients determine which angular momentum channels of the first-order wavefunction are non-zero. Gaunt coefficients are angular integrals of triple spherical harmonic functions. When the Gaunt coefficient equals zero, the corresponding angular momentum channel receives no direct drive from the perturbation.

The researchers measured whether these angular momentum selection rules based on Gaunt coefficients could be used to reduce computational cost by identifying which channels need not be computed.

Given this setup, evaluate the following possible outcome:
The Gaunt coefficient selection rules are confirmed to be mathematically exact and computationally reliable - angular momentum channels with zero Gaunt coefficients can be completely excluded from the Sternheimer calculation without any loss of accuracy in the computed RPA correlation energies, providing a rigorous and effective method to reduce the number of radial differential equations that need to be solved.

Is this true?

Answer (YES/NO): YES